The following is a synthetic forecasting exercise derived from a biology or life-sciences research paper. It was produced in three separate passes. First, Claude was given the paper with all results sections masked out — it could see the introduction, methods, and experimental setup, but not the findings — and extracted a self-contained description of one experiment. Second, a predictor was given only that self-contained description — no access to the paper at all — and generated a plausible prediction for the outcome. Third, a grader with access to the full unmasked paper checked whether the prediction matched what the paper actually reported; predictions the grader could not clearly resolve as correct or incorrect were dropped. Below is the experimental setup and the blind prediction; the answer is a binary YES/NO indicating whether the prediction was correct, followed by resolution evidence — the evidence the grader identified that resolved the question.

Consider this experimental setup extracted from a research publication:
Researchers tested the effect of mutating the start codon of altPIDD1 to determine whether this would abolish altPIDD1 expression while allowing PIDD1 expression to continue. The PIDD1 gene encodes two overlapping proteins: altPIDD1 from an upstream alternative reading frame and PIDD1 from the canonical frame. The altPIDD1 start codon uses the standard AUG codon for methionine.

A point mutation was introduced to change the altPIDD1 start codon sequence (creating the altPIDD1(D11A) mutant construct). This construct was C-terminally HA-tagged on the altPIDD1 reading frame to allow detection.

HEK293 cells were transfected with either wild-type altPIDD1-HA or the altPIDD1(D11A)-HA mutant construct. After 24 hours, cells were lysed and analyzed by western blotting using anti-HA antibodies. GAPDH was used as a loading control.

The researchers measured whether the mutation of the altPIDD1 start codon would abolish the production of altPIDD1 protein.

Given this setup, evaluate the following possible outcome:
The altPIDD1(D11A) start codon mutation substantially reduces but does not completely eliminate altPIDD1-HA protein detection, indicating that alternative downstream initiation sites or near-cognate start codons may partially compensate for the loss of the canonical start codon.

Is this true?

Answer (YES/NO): NO